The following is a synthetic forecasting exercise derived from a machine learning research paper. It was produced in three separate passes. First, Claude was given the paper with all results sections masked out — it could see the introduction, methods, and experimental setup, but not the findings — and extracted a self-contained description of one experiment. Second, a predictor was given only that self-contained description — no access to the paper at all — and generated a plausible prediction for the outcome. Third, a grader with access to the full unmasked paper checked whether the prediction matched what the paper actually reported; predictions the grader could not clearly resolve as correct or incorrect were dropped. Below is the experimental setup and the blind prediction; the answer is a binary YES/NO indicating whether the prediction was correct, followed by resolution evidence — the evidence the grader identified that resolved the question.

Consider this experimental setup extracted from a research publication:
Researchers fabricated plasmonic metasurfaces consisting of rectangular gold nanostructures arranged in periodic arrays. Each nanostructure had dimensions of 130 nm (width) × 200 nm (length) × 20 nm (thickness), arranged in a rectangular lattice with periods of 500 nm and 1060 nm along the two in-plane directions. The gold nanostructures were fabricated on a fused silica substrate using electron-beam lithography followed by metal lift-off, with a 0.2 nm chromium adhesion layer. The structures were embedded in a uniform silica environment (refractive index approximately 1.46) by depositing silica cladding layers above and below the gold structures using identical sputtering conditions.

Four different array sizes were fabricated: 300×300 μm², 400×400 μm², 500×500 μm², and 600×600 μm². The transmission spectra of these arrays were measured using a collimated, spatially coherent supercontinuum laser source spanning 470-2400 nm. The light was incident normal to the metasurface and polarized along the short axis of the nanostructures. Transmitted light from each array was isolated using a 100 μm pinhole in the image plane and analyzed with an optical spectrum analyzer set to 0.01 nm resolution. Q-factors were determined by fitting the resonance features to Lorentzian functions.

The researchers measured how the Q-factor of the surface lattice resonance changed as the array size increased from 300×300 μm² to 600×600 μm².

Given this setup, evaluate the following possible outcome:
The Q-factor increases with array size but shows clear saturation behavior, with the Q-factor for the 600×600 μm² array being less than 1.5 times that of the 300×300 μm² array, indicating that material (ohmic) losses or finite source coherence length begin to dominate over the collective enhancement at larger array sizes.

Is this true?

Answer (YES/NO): NO